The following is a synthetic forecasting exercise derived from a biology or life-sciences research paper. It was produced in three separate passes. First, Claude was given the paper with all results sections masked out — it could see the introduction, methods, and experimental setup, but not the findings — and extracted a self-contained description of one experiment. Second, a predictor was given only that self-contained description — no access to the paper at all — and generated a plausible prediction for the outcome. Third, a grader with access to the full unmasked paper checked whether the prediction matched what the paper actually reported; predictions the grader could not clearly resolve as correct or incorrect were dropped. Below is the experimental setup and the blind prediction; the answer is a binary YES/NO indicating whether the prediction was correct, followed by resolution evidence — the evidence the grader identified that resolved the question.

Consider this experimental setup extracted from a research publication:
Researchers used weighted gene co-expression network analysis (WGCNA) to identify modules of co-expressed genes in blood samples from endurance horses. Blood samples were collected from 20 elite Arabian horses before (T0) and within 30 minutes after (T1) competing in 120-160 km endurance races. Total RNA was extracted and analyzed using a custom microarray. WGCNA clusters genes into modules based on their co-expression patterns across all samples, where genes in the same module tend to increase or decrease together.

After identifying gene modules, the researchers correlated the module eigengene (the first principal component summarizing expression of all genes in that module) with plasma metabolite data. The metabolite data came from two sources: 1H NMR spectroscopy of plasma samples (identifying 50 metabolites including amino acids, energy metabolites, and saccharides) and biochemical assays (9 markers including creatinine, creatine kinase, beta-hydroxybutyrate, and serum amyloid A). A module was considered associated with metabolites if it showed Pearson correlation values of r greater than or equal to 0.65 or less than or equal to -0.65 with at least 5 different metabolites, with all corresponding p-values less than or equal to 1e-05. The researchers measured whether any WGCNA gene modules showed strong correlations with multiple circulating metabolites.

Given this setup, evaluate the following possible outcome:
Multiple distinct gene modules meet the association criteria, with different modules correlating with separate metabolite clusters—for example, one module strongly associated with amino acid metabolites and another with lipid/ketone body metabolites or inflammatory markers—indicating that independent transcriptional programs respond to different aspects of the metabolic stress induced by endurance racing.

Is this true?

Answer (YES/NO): NO